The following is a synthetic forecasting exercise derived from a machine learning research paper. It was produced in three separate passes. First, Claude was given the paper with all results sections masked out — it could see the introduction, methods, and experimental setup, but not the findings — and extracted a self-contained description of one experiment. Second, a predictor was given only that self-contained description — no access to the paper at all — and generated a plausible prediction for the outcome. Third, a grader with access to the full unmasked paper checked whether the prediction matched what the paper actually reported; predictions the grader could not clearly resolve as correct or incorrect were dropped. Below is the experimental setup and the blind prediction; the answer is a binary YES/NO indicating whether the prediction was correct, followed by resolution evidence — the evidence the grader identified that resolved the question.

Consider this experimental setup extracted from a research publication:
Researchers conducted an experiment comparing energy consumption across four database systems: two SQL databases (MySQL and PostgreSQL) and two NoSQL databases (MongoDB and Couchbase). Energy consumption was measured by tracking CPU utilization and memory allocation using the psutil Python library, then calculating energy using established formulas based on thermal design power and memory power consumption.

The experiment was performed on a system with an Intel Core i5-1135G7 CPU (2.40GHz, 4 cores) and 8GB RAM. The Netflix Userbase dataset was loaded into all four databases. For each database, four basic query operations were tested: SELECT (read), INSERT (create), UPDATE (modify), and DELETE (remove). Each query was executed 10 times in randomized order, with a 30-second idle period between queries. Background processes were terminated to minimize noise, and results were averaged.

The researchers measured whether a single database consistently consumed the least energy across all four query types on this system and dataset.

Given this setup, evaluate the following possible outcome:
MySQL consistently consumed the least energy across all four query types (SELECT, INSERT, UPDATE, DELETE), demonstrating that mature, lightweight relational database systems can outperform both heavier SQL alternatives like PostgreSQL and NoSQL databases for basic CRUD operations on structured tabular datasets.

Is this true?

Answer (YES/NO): NO